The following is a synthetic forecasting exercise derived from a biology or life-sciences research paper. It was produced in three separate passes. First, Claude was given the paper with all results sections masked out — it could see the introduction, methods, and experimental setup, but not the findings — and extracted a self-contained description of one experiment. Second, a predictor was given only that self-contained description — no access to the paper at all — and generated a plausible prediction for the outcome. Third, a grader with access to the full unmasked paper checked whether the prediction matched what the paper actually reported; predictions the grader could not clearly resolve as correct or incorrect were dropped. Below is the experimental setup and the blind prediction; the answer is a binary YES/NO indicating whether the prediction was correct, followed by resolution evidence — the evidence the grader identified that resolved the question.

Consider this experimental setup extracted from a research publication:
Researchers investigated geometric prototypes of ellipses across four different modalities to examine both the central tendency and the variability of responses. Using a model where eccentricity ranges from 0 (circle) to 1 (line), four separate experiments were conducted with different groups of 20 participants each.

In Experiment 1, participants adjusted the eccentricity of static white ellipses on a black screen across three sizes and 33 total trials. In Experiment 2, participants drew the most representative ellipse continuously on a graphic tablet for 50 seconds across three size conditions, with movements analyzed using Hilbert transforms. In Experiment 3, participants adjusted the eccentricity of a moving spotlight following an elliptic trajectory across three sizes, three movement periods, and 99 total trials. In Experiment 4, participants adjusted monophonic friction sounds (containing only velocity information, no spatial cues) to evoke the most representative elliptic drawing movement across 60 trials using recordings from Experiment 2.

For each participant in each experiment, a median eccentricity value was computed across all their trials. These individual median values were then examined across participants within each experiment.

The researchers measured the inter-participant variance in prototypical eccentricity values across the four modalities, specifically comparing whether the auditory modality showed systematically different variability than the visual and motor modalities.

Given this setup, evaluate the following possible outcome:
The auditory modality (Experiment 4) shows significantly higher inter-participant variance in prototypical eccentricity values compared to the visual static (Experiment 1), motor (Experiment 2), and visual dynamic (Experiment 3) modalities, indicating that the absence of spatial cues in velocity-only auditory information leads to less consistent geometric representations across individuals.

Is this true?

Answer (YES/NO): NO